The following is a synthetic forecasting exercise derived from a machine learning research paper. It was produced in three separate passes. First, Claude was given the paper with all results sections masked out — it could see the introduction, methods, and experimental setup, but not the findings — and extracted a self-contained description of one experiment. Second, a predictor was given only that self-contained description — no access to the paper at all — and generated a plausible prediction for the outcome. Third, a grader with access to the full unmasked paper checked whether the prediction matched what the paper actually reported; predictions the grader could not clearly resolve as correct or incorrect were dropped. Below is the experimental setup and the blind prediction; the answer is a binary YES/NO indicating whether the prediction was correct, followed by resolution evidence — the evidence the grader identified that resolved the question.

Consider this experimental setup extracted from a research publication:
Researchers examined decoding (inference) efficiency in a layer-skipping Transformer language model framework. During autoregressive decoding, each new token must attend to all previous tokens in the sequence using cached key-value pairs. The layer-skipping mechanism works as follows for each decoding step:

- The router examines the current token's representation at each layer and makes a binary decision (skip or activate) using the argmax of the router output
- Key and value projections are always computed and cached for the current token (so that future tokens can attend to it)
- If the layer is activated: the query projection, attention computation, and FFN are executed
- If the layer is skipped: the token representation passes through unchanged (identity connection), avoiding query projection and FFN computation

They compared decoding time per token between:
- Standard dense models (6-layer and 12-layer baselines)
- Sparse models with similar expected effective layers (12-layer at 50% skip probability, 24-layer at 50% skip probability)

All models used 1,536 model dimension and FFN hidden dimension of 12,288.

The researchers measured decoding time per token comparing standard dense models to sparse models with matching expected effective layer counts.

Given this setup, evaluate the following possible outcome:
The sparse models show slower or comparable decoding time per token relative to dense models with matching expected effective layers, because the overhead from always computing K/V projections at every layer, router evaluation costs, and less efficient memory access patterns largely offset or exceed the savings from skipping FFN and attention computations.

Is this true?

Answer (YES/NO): YES